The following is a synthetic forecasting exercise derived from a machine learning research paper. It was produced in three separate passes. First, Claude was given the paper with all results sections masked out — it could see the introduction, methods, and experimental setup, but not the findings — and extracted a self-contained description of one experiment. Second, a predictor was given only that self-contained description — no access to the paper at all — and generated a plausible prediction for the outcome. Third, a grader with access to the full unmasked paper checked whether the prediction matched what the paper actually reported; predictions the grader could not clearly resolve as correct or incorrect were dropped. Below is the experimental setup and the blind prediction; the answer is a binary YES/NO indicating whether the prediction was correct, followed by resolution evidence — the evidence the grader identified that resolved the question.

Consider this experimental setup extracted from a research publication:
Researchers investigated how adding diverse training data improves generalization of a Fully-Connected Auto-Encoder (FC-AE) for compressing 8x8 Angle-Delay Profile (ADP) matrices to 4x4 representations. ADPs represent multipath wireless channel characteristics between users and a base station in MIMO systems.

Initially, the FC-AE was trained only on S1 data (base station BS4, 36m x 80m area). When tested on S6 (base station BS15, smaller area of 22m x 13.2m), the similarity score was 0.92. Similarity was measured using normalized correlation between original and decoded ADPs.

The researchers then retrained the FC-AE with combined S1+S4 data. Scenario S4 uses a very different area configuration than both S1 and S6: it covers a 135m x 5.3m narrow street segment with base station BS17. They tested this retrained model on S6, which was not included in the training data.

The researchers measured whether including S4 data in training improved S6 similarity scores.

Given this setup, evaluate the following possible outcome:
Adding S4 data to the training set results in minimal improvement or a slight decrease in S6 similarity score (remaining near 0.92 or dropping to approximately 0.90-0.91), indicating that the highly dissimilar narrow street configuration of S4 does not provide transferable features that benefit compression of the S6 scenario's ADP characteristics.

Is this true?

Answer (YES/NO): NO